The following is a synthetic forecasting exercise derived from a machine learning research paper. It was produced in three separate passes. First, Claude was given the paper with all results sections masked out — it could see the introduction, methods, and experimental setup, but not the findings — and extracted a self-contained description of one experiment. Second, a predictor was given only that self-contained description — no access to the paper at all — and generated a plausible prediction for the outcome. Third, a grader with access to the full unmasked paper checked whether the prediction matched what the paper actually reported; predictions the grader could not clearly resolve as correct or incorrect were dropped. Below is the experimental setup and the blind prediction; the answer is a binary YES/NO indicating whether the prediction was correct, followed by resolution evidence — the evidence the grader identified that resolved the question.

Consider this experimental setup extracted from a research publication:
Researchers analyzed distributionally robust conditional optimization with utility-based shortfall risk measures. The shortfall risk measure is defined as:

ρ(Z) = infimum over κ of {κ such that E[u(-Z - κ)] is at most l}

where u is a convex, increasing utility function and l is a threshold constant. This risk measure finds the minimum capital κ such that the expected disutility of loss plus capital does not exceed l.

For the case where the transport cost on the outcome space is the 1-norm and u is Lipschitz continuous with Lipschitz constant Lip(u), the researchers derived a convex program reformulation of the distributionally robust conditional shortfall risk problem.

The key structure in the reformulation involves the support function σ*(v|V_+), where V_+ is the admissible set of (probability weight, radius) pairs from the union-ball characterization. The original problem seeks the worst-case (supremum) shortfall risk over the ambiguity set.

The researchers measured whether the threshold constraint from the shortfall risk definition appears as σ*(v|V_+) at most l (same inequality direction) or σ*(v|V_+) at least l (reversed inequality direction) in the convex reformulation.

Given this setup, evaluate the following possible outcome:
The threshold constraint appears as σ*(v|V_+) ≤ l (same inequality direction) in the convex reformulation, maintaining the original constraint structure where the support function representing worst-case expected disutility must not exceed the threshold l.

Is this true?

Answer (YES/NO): YES